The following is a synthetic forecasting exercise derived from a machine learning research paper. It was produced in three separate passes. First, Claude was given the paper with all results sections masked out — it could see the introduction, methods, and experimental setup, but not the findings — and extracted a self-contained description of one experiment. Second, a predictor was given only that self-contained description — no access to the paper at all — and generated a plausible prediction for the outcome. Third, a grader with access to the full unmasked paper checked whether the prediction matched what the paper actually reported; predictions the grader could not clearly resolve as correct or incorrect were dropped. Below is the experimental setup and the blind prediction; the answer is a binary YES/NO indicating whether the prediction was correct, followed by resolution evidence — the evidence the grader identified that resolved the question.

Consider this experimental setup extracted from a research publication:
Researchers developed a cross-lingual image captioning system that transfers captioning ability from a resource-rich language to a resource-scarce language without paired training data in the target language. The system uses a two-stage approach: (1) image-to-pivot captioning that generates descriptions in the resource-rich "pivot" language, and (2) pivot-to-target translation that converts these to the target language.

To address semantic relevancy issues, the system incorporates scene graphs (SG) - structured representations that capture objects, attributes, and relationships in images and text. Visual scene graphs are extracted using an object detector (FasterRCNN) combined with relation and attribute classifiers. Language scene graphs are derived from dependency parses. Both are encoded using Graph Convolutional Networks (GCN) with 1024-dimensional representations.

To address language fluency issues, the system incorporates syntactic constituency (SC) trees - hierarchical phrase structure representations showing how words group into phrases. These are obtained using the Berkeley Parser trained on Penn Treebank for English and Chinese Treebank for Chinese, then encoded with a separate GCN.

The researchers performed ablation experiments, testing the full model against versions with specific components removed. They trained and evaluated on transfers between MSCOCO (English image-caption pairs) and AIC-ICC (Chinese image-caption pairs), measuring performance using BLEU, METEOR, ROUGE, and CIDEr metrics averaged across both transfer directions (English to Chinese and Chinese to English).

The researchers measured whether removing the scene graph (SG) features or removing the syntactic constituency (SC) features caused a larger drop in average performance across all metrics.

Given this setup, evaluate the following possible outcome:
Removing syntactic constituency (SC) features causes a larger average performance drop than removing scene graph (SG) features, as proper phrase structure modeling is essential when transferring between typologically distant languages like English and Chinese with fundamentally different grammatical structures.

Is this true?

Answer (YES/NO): NO